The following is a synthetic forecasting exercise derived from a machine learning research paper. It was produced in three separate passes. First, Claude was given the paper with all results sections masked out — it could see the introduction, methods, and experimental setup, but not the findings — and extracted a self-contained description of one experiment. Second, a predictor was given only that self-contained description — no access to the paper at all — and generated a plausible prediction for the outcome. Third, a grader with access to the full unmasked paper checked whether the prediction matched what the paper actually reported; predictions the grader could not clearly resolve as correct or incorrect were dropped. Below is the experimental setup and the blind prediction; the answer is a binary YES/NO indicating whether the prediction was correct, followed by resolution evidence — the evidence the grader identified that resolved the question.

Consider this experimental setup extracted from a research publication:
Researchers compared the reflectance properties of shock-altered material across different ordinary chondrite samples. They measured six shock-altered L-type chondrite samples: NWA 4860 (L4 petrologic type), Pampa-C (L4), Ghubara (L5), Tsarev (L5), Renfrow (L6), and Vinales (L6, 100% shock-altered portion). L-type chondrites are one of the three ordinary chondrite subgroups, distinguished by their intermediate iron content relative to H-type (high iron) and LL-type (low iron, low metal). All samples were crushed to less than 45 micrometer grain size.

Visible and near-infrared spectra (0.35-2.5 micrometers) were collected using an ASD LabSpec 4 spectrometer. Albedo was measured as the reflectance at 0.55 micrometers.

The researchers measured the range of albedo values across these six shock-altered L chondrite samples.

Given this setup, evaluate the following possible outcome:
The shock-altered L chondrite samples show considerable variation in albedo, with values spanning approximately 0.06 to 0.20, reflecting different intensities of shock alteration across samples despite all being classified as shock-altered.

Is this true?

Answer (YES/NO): NO